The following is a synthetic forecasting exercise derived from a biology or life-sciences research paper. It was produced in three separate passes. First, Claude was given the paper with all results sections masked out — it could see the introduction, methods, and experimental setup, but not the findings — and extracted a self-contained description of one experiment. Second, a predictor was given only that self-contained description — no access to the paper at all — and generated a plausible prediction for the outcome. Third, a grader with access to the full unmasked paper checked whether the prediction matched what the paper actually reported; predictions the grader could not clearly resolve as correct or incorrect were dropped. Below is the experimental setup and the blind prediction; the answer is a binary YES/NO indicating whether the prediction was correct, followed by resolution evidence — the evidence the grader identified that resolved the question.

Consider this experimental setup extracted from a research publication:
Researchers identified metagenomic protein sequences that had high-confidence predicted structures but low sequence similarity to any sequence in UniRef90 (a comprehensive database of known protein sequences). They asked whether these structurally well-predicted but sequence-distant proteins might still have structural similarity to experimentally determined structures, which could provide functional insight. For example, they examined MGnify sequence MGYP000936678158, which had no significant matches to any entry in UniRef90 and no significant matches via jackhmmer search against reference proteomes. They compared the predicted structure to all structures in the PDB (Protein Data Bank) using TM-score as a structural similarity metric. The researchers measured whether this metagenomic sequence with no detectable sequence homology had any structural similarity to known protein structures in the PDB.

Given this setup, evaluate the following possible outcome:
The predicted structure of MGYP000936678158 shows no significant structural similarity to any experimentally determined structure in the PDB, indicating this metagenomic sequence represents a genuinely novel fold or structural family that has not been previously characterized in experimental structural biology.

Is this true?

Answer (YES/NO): NO